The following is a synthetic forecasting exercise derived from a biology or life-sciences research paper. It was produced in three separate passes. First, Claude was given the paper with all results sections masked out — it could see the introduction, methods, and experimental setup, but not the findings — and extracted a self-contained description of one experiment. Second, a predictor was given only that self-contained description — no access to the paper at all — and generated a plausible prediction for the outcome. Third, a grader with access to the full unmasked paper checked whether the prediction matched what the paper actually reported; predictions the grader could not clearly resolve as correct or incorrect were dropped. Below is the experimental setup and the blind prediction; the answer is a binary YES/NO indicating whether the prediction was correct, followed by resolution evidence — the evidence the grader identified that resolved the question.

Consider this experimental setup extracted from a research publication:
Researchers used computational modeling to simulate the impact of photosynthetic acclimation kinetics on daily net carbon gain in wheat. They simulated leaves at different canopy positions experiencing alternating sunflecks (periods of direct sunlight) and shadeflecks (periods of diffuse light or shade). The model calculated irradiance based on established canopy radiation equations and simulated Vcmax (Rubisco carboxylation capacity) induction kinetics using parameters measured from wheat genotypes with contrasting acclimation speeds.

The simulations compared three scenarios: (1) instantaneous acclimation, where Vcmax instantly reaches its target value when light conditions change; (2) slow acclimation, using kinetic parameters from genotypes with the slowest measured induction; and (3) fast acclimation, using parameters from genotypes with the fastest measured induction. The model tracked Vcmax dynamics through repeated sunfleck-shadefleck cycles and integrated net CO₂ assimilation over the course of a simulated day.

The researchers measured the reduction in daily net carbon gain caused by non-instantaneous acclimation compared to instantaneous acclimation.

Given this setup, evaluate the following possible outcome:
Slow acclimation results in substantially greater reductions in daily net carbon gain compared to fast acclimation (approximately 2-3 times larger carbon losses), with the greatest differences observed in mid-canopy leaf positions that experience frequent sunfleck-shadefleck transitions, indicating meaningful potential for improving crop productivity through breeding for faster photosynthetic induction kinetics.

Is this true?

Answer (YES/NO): NO